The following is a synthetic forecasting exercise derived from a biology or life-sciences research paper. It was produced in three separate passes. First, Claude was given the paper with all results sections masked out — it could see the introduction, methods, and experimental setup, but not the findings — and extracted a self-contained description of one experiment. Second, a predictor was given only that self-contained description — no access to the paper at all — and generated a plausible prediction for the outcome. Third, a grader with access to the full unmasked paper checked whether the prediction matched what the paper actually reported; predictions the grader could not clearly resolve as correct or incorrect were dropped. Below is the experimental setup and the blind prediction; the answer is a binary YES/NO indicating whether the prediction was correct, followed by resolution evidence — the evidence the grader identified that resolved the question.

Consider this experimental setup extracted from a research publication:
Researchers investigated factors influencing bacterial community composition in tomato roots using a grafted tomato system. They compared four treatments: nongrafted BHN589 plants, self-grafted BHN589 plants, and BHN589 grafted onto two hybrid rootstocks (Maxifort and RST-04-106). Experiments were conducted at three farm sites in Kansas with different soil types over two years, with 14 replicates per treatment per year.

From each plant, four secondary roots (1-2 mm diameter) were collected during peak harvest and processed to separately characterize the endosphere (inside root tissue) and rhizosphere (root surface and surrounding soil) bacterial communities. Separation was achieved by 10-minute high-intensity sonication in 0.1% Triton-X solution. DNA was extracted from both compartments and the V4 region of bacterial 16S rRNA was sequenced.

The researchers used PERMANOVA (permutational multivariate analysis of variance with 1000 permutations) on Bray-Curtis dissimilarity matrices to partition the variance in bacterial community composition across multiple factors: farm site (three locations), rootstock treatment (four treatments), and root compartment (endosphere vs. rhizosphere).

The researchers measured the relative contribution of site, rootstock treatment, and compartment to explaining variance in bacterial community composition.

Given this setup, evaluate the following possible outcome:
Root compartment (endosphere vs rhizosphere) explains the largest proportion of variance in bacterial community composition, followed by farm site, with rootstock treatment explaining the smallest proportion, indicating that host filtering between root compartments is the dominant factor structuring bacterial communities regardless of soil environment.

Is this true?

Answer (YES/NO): YES